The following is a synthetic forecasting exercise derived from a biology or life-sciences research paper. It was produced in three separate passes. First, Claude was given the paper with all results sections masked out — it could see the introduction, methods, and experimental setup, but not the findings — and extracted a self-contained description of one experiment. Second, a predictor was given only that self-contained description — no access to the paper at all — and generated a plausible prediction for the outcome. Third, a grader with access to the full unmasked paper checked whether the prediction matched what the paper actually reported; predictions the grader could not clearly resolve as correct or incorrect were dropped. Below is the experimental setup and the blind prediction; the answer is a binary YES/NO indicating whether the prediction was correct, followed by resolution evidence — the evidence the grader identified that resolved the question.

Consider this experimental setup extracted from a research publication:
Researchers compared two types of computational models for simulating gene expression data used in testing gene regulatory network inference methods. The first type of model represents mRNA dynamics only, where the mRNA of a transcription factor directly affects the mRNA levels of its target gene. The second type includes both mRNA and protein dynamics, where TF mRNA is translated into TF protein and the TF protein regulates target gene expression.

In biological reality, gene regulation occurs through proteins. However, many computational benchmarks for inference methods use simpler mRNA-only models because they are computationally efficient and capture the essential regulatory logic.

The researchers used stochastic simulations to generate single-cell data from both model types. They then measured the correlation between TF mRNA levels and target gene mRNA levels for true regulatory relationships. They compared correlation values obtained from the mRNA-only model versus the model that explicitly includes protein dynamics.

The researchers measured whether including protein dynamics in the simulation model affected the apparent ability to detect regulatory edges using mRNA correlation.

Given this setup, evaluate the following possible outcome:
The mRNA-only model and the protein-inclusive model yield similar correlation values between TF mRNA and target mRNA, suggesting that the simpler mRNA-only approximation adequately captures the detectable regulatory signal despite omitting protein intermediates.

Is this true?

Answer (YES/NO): NO